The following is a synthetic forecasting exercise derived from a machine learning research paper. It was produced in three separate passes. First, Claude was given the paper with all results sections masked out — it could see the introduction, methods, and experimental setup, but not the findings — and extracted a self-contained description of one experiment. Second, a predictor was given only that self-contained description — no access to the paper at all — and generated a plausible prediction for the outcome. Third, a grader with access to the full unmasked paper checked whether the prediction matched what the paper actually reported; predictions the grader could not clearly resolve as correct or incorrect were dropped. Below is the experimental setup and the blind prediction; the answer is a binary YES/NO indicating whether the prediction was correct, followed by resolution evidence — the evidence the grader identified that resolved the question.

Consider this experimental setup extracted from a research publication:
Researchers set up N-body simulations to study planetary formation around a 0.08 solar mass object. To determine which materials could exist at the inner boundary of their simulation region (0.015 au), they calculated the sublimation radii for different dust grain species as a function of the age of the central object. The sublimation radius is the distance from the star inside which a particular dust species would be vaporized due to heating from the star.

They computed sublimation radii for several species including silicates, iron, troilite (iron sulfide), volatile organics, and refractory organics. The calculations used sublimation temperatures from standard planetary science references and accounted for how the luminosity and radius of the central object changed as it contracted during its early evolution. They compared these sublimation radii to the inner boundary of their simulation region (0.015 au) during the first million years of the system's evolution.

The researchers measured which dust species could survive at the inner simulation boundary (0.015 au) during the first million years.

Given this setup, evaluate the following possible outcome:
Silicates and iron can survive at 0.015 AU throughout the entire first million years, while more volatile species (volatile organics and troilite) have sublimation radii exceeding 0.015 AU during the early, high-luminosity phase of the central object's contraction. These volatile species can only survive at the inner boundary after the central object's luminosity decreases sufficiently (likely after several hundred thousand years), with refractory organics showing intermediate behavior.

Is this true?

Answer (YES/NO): NO